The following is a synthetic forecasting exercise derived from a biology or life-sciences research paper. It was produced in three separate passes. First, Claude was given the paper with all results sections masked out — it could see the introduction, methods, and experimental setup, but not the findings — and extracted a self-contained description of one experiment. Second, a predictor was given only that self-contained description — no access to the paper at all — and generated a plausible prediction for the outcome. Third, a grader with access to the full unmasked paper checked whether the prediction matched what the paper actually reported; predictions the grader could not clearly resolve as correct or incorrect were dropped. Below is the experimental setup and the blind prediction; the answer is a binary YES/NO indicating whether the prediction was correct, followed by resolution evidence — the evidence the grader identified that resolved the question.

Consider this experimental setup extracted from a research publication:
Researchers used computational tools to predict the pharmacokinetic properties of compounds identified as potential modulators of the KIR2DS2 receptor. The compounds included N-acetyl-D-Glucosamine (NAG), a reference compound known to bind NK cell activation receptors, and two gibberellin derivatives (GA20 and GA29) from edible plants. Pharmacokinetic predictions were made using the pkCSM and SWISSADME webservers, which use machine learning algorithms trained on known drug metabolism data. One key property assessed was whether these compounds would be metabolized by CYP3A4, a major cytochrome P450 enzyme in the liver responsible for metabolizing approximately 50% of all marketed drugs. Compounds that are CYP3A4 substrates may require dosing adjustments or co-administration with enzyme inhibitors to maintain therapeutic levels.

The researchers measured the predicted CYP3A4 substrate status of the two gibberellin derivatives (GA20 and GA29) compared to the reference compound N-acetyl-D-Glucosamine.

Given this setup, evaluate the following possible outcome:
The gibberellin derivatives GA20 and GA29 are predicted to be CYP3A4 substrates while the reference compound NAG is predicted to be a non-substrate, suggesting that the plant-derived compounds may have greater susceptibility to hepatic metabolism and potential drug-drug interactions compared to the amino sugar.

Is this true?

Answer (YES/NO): YES